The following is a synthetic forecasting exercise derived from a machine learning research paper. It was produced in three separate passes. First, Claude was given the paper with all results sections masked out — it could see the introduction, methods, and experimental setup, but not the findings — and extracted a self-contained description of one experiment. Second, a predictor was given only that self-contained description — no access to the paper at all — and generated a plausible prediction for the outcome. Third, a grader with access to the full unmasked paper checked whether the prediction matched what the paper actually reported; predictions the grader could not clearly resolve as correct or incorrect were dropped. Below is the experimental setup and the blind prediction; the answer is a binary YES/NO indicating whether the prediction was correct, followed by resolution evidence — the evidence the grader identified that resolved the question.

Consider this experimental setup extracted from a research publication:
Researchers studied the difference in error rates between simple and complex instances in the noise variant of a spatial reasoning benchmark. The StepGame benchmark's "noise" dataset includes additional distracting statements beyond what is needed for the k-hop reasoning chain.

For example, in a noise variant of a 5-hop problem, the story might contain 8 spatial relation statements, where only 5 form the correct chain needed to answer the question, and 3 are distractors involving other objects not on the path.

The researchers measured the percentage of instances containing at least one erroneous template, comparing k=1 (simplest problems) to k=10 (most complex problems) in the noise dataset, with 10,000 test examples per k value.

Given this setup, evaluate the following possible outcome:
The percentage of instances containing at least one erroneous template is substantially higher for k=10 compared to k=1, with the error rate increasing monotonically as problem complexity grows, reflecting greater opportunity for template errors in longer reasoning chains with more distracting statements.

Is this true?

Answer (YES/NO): YES